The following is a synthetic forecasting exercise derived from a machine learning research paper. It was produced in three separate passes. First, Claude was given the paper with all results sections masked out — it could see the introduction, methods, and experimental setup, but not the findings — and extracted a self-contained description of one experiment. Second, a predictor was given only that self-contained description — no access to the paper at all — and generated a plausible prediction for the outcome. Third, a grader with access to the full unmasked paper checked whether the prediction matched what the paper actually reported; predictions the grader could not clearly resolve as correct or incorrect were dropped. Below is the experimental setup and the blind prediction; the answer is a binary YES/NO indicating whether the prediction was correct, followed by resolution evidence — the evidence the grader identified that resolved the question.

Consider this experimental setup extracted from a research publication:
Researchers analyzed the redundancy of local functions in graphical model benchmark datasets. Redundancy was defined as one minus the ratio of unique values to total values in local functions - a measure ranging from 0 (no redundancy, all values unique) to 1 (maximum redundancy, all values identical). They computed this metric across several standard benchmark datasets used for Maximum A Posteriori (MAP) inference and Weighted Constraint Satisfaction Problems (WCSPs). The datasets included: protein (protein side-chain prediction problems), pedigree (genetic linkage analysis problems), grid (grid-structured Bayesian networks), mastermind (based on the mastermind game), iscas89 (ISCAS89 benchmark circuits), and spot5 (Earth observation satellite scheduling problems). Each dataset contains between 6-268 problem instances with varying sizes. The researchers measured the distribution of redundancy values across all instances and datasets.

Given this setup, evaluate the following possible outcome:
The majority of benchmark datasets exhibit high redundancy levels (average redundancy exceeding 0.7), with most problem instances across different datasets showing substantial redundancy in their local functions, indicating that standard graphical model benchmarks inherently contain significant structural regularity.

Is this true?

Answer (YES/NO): YES